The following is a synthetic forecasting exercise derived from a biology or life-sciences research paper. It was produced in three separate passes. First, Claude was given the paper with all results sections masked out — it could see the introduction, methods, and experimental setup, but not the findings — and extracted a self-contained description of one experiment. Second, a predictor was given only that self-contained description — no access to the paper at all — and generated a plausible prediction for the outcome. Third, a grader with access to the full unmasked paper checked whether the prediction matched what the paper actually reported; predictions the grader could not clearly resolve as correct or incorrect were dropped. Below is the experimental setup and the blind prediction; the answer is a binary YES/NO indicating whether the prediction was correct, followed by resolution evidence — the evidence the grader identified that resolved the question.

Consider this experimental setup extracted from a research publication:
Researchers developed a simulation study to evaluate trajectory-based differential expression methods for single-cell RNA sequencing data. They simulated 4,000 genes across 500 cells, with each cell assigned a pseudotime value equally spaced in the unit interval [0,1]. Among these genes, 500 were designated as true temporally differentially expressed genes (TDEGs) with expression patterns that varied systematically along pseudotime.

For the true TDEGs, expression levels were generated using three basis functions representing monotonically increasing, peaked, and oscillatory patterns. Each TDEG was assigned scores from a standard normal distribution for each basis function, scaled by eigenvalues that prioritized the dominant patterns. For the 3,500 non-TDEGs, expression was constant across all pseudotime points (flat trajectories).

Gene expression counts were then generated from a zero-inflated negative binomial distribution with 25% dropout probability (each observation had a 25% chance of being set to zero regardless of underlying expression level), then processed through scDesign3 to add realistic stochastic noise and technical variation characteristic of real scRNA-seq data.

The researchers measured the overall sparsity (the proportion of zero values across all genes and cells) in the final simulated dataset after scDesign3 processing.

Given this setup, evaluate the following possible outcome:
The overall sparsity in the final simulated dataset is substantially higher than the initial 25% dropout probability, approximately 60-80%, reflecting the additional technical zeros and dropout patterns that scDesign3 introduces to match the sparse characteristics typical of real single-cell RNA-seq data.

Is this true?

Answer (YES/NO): NO